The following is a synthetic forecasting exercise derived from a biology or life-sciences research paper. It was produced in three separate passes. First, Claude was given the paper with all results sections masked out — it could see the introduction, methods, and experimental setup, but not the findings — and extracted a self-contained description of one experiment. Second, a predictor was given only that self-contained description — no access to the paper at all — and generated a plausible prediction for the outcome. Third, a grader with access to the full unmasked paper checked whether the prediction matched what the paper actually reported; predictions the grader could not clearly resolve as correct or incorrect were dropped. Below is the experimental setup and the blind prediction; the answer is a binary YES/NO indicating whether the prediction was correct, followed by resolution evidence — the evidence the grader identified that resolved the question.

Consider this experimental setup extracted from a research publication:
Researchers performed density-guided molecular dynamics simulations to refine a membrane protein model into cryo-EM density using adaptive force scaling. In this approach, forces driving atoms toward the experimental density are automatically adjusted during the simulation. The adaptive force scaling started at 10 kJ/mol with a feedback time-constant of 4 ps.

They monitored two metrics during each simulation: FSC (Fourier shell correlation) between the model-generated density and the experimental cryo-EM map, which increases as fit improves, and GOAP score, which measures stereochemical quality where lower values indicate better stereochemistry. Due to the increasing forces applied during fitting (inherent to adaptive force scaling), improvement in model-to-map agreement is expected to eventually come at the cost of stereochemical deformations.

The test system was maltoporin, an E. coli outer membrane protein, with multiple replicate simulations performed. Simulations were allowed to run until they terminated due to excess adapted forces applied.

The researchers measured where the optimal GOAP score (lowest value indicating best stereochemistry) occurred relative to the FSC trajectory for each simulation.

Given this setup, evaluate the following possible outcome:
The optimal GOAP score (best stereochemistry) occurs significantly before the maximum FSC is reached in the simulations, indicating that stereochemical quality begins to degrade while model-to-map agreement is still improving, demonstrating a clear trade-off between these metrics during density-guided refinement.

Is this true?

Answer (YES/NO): NO